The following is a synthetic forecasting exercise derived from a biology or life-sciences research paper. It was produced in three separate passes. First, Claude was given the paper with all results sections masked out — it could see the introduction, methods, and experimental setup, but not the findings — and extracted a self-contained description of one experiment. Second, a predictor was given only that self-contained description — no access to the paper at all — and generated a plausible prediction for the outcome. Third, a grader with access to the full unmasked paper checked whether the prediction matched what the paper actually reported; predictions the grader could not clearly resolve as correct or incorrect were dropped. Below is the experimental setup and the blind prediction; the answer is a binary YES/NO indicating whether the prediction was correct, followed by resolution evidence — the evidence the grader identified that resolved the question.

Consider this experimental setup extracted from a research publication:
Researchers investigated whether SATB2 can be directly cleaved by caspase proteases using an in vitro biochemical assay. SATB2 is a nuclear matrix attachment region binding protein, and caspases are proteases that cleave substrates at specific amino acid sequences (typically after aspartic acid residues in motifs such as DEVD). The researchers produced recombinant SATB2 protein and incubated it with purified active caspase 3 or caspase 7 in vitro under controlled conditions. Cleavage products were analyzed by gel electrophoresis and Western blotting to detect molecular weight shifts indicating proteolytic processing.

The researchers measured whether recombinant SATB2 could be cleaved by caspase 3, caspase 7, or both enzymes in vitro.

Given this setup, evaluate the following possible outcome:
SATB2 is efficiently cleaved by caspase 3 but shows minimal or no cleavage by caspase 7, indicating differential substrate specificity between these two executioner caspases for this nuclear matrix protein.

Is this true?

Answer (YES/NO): NO